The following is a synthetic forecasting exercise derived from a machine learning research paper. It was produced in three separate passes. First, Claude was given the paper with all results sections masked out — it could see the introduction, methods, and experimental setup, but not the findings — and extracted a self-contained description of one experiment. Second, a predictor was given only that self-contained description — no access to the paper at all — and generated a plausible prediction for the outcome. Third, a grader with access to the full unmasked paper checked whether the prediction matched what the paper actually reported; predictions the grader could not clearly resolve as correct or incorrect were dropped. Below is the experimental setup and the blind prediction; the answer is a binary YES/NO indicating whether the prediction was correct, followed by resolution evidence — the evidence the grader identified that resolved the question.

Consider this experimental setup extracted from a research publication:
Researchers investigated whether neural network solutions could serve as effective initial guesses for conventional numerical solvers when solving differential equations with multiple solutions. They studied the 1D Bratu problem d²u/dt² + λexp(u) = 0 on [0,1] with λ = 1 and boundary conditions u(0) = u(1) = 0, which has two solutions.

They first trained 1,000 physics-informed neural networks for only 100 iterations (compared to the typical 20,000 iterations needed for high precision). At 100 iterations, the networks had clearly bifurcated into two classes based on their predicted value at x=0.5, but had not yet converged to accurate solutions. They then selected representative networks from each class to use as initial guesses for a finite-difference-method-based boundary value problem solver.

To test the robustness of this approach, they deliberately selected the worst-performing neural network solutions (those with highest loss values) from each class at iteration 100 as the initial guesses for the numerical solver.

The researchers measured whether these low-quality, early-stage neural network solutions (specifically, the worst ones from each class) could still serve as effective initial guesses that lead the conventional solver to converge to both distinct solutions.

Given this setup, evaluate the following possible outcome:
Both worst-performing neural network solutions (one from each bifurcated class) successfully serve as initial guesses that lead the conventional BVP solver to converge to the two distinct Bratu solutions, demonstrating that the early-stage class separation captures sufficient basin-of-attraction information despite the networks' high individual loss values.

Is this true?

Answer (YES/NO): YES